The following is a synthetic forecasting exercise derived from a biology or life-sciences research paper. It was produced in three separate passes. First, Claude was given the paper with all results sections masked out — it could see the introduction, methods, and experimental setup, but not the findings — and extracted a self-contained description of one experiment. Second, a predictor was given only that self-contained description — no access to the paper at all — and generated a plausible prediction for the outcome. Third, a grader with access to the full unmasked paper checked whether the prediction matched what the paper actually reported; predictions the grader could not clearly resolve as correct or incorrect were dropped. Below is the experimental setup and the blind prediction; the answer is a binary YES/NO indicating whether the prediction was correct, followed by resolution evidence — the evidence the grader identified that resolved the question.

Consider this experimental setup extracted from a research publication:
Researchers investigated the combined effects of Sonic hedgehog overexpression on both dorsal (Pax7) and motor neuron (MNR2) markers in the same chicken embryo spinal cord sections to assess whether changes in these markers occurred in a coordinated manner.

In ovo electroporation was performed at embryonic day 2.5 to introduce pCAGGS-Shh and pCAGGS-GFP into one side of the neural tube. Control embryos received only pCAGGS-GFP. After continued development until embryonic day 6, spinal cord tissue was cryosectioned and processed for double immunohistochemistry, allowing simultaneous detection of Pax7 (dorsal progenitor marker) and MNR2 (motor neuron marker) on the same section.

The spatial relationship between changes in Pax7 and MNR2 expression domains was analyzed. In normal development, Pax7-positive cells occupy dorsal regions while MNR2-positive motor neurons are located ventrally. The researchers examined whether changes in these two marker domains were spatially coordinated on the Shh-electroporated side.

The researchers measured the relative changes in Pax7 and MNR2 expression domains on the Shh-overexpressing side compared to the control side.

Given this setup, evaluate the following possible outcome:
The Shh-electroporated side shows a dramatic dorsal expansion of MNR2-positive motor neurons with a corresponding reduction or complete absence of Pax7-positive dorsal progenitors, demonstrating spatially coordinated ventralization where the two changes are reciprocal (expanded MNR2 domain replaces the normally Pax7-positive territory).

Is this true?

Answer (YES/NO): NO